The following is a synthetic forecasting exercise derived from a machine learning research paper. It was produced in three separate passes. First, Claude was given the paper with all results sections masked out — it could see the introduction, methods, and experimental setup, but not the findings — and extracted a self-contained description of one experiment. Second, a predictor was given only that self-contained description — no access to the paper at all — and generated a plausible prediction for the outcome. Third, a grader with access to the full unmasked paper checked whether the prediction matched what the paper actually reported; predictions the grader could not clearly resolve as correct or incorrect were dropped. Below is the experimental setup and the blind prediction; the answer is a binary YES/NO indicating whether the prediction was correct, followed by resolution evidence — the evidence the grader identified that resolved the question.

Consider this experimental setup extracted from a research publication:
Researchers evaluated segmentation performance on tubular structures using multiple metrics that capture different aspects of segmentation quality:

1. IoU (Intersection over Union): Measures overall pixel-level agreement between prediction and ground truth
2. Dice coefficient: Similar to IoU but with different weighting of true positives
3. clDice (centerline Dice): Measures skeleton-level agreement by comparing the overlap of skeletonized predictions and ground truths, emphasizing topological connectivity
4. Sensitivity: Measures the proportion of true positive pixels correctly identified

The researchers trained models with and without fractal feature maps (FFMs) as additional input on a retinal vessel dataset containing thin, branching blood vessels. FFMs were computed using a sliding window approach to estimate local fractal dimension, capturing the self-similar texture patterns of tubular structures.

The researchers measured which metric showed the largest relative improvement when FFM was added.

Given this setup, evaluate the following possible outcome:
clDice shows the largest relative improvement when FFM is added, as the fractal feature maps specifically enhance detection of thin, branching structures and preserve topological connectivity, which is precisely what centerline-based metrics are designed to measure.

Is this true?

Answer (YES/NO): NO